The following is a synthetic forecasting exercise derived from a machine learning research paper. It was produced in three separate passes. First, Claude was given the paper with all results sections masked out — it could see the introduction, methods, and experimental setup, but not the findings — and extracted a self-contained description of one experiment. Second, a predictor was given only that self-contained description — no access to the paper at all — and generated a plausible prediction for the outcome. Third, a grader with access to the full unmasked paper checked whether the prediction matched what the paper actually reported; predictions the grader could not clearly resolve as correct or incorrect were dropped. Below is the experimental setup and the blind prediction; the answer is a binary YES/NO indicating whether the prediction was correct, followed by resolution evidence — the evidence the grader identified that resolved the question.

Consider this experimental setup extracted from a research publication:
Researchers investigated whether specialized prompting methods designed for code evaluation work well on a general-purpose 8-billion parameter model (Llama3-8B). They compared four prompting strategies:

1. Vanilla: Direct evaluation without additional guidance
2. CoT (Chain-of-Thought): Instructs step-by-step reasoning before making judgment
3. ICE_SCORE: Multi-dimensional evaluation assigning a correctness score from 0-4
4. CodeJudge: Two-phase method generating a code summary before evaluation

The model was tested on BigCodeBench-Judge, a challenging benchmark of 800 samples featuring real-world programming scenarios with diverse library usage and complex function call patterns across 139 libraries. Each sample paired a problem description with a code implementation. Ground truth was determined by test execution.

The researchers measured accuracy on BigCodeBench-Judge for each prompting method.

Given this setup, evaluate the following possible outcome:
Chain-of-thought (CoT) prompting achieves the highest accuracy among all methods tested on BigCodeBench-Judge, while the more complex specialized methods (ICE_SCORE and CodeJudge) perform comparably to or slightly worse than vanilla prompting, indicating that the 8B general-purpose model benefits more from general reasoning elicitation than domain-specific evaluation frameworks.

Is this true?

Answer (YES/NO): NO